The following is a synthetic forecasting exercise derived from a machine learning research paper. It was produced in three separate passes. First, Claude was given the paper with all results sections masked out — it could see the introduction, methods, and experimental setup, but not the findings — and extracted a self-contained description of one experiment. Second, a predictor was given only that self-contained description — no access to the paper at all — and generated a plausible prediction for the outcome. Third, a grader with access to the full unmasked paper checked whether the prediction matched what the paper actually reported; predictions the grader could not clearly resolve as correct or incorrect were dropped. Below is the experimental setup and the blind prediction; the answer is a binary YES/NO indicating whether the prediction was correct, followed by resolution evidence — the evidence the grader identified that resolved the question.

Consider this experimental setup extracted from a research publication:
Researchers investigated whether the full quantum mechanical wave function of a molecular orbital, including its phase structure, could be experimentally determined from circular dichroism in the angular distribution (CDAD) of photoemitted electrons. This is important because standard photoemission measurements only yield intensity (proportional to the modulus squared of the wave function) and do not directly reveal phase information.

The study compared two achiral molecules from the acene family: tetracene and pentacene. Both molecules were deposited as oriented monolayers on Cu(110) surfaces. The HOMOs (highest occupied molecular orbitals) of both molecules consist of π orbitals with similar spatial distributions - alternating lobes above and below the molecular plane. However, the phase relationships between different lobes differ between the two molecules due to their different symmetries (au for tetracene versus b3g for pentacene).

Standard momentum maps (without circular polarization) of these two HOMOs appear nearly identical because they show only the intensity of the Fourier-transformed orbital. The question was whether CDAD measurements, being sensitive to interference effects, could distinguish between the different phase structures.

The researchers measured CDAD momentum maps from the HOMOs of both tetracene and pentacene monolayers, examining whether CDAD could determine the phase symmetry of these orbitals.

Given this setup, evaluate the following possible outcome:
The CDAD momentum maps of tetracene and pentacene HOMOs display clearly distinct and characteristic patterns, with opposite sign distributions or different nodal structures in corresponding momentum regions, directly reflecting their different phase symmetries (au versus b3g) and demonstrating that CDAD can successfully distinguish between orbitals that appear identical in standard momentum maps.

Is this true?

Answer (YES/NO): NO